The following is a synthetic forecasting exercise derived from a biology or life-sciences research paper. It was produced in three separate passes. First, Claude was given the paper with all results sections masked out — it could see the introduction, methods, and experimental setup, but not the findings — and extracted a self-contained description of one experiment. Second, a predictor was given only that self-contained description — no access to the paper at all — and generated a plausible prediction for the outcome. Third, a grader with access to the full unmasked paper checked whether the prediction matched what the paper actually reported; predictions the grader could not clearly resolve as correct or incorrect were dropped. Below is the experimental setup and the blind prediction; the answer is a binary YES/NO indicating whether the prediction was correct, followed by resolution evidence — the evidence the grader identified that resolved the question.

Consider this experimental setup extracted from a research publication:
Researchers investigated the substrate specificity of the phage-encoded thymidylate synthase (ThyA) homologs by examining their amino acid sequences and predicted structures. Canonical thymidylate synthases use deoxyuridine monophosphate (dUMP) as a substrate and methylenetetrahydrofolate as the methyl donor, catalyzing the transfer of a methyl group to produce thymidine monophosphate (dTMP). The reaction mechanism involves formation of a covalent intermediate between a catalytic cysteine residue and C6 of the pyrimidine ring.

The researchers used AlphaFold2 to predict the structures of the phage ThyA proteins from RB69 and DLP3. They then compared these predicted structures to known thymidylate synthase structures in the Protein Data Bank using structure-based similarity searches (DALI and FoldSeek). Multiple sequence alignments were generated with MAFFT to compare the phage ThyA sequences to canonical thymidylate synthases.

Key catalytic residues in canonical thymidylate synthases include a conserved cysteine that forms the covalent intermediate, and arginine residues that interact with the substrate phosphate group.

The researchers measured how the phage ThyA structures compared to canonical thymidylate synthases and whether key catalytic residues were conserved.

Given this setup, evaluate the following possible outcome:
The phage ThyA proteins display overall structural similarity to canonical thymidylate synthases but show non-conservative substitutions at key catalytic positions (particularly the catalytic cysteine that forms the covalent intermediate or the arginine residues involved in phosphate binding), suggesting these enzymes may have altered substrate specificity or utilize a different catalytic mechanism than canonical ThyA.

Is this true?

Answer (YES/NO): NO